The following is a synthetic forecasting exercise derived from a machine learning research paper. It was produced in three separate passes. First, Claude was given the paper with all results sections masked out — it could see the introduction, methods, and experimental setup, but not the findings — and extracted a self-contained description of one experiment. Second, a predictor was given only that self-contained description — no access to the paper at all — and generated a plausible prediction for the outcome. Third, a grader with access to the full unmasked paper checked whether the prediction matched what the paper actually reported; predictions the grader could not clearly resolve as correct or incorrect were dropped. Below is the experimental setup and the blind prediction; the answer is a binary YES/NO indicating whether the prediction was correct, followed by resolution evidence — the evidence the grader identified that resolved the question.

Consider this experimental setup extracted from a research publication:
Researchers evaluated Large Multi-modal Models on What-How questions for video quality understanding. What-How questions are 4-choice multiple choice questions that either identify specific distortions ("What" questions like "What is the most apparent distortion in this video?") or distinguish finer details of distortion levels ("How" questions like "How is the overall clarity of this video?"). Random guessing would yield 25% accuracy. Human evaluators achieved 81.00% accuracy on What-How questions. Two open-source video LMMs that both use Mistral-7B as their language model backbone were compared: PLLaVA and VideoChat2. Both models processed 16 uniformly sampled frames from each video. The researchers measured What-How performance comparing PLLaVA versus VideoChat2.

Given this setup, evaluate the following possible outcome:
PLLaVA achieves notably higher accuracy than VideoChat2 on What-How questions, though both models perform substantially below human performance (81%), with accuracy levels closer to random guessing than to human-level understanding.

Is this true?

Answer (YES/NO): YES